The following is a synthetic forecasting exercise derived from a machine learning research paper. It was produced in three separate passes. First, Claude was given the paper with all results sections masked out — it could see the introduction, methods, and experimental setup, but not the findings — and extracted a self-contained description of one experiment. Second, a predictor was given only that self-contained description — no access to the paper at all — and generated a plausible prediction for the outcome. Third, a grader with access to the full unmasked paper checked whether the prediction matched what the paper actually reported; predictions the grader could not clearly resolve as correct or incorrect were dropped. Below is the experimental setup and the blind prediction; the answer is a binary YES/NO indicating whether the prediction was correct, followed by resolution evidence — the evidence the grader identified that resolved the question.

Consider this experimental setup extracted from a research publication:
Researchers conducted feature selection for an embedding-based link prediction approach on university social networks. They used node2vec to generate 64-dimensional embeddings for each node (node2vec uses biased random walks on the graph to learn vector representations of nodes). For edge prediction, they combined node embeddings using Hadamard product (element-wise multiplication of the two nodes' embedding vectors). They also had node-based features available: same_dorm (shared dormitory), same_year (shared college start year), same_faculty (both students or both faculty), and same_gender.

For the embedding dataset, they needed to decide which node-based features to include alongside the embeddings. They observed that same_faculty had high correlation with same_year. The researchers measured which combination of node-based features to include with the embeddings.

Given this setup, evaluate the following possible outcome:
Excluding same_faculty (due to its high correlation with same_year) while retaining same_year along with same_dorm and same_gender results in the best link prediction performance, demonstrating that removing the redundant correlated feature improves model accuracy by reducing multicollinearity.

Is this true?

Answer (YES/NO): NO